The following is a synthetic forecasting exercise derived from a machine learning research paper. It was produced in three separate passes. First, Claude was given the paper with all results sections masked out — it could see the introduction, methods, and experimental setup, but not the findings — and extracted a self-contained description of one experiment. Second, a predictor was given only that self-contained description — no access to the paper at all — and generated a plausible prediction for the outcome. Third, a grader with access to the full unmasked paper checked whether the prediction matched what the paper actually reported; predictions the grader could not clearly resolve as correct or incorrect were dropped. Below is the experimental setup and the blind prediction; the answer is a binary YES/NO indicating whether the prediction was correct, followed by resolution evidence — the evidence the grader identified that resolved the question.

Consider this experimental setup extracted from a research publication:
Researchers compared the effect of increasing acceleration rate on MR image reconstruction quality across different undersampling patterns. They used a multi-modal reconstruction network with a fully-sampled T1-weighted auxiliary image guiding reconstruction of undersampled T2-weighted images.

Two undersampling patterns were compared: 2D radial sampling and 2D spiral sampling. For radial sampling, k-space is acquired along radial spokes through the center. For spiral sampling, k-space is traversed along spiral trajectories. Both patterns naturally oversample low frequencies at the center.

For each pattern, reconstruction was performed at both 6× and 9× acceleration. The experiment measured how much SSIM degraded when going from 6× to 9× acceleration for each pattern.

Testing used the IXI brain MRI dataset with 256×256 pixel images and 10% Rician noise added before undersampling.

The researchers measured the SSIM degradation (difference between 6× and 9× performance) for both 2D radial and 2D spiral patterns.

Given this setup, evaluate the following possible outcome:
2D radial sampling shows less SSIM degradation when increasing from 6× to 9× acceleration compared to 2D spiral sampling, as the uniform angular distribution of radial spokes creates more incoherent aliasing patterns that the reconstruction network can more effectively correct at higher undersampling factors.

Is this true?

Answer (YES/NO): NO